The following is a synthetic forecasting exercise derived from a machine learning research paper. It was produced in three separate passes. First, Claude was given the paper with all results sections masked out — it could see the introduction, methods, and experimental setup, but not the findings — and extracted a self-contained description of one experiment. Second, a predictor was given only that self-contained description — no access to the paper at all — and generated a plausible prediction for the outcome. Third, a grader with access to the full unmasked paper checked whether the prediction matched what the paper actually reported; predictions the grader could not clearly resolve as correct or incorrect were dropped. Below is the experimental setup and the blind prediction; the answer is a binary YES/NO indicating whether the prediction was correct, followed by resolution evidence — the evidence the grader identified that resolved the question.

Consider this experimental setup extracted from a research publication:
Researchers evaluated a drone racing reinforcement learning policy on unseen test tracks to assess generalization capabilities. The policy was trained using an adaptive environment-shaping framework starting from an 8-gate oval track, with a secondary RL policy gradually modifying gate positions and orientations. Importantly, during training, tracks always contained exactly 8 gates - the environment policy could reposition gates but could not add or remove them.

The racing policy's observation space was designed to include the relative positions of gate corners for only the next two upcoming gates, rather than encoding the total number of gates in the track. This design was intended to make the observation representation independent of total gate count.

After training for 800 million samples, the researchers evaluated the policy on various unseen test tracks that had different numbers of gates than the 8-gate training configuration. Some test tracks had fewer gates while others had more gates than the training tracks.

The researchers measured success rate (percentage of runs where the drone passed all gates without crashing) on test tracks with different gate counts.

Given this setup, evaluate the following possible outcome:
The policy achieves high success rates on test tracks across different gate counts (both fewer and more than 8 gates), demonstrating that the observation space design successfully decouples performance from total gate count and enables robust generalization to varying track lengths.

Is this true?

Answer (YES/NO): YES